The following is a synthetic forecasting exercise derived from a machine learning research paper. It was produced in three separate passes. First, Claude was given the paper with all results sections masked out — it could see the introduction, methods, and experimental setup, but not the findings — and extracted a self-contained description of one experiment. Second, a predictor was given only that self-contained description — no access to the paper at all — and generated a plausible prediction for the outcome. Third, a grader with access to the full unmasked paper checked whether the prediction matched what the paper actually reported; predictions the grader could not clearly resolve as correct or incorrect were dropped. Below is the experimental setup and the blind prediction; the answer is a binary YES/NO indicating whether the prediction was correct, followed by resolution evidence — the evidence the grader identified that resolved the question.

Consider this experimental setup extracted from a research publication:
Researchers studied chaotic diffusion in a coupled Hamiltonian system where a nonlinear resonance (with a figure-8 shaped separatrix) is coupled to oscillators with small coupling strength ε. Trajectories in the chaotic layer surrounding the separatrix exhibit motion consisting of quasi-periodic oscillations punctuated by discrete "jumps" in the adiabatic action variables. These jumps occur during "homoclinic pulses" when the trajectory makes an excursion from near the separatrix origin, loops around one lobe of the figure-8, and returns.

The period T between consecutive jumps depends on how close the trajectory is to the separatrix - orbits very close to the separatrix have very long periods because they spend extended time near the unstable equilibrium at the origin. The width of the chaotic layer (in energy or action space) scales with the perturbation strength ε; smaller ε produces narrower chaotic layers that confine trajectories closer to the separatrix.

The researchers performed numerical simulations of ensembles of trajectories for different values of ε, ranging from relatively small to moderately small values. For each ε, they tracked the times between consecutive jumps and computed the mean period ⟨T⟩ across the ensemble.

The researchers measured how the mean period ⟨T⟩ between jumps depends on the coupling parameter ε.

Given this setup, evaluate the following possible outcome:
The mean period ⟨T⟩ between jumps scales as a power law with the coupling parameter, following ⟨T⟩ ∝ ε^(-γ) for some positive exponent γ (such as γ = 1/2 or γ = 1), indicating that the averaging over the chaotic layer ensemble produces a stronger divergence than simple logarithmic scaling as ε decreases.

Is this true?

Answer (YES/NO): YES